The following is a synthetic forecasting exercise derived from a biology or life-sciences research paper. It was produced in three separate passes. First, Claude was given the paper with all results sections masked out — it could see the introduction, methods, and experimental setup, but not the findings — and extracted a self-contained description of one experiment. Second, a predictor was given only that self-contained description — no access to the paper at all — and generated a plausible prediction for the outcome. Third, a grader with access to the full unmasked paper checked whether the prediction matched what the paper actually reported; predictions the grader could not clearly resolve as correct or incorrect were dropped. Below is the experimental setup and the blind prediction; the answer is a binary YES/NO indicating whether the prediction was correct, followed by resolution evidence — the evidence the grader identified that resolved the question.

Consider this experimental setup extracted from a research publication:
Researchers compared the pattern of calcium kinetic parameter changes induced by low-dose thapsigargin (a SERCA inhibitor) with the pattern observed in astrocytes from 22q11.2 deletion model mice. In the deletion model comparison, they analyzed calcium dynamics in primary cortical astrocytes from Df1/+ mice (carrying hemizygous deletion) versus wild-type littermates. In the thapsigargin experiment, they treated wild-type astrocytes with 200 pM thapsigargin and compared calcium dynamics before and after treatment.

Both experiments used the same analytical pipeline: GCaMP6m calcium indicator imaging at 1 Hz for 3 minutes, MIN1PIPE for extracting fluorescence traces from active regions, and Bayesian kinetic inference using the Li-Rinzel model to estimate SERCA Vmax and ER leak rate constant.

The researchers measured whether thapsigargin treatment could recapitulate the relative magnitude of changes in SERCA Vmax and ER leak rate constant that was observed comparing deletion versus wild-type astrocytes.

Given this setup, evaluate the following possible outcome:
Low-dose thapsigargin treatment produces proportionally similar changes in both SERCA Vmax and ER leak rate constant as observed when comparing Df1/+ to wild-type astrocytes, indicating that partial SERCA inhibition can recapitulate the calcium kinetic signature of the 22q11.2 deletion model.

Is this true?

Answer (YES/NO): YES